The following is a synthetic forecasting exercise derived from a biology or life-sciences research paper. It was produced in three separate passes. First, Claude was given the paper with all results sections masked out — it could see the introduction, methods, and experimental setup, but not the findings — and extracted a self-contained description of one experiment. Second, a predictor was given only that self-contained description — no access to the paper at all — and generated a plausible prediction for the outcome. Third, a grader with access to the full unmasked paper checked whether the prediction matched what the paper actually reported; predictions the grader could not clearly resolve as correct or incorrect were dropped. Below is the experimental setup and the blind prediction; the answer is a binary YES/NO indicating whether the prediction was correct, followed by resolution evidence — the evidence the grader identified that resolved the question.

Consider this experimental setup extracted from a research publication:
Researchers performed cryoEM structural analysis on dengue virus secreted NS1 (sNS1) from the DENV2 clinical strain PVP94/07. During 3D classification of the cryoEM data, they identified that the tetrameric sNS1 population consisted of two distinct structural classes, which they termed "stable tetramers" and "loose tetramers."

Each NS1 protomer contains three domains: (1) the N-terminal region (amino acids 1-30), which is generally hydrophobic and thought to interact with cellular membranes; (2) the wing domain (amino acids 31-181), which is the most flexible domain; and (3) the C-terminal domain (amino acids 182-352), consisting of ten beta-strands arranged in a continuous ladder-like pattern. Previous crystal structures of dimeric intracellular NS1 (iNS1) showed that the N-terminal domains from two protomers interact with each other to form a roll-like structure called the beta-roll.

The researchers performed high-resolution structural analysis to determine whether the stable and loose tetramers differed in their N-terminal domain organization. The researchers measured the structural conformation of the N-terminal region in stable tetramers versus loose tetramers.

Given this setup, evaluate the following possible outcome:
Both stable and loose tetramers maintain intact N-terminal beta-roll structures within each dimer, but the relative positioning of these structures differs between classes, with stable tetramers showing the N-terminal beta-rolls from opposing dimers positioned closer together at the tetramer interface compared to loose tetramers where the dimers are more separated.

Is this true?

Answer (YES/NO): NO